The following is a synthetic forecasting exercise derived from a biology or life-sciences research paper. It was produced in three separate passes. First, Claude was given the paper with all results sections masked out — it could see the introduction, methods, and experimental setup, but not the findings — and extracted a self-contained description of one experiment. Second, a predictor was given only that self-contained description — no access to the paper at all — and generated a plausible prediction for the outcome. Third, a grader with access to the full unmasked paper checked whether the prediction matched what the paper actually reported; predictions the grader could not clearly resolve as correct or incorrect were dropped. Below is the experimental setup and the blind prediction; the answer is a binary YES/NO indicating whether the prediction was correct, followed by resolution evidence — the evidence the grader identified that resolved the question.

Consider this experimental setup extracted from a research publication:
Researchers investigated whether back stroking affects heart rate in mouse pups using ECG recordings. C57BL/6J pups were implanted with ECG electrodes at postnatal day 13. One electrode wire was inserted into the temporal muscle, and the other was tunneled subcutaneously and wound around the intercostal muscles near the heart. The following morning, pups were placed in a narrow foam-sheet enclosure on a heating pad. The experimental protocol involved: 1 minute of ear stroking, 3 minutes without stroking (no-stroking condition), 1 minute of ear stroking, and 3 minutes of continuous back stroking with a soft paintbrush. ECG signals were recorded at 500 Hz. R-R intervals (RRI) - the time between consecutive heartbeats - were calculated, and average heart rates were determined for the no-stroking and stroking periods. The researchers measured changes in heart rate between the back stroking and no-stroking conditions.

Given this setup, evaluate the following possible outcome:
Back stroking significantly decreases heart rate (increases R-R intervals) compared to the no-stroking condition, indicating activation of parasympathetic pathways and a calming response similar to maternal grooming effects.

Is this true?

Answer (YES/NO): YES